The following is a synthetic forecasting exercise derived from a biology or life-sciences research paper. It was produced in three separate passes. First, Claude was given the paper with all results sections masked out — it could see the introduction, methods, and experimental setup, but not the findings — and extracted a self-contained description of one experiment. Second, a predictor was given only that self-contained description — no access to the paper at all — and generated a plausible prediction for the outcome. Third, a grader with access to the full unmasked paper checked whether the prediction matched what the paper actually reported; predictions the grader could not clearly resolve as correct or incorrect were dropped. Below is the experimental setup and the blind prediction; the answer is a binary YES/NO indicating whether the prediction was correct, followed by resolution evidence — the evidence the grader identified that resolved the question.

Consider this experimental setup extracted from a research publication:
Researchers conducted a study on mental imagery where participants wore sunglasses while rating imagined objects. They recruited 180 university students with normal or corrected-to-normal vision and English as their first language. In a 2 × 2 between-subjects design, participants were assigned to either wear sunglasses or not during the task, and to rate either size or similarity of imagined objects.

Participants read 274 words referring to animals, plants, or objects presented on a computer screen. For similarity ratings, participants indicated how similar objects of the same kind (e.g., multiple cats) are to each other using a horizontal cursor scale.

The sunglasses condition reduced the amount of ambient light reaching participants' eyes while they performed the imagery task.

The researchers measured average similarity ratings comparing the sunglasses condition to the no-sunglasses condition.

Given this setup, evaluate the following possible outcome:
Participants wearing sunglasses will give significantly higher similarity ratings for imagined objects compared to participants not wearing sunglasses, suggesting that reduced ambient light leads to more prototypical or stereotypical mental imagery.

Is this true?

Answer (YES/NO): YES